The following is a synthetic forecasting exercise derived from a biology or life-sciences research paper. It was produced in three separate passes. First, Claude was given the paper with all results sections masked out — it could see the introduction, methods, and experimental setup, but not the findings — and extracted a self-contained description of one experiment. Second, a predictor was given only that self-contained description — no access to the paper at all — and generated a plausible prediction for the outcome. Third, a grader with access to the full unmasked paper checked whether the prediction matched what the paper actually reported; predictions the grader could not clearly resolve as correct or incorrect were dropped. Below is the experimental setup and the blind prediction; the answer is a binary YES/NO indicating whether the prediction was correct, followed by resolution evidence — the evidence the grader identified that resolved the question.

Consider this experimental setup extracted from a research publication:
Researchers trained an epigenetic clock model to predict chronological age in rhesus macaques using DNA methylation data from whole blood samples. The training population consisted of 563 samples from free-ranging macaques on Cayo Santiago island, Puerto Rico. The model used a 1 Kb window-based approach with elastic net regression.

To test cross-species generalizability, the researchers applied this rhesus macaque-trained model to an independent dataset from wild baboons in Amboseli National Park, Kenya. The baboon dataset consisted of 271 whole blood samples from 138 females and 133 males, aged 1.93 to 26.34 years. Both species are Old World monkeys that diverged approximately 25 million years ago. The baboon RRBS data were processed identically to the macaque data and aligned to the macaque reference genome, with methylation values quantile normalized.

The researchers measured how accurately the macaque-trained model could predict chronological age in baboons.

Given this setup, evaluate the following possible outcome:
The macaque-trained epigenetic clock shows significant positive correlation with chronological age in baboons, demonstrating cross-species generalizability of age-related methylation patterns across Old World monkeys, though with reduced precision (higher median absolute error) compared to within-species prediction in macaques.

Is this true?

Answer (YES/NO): NO